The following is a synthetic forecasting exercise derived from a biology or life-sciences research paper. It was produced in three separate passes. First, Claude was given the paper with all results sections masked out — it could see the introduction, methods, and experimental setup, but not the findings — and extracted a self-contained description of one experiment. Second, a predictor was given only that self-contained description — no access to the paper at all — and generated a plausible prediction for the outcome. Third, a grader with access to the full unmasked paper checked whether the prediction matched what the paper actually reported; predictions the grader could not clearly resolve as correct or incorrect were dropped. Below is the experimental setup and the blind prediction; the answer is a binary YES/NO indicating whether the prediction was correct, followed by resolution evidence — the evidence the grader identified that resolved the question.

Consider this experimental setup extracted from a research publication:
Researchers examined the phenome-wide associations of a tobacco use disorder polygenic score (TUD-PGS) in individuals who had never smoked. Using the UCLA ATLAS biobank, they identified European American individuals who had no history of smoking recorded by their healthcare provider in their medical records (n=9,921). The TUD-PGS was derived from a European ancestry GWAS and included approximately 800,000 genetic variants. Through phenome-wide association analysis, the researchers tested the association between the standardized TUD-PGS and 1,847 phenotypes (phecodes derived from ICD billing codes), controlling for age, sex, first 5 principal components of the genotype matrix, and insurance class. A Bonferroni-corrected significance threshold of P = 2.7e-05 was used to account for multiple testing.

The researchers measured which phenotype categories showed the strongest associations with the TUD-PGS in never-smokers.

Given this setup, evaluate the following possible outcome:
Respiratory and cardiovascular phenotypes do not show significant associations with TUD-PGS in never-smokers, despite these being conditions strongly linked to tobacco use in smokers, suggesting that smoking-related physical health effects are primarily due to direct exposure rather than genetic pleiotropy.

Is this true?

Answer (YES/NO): NO